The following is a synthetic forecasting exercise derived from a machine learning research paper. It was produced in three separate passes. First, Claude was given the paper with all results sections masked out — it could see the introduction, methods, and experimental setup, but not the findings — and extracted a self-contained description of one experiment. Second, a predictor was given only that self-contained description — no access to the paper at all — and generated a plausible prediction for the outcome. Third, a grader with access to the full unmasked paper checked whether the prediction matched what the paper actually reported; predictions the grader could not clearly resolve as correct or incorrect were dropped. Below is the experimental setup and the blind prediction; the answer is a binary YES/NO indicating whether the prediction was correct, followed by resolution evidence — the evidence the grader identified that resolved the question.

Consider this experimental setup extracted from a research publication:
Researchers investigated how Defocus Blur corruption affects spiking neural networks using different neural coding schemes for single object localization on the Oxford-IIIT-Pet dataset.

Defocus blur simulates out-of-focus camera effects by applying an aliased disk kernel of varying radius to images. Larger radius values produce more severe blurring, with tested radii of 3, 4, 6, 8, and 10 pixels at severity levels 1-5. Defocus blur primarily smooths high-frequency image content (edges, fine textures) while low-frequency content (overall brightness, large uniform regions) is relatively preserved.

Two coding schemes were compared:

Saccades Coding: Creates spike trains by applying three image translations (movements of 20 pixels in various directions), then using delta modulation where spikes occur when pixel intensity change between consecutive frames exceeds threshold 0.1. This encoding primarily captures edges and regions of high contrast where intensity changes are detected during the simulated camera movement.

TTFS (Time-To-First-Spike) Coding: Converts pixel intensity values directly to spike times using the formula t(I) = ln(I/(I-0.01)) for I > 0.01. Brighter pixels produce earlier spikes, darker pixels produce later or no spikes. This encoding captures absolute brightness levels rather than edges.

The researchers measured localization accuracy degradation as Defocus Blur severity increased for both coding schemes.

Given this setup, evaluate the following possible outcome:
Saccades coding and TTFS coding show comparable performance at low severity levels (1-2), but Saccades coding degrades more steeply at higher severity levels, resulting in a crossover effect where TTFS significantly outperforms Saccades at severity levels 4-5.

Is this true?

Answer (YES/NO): NO